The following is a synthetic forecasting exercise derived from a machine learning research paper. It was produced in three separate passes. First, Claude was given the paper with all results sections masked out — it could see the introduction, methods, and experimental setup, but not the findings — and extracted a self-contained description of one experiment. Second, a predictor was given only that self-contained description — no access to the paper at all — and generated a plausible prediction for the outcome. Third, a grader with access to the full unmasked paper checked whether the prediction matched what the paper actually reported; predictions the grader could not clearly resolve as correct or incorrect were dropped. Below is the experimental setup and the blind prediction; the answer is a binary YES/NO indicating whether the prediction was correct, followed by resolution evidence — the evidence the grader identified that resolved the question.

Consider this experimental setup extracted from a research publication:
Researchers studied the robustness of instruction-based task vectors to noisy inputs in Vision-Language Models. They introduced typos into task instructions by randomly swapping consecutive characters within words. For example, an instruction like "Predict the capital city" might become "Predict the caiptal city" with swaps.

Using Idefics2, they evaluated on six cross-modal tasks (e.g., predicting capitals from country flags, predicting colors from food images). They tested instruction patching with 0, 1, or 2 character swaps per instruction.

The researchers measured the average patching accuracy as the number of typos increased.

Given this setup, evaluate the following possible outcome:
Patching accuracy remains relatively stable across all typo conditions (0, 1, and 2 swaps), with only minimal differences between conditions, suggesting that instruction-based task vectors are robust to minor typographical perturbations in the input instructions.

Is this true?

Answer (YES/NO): NO